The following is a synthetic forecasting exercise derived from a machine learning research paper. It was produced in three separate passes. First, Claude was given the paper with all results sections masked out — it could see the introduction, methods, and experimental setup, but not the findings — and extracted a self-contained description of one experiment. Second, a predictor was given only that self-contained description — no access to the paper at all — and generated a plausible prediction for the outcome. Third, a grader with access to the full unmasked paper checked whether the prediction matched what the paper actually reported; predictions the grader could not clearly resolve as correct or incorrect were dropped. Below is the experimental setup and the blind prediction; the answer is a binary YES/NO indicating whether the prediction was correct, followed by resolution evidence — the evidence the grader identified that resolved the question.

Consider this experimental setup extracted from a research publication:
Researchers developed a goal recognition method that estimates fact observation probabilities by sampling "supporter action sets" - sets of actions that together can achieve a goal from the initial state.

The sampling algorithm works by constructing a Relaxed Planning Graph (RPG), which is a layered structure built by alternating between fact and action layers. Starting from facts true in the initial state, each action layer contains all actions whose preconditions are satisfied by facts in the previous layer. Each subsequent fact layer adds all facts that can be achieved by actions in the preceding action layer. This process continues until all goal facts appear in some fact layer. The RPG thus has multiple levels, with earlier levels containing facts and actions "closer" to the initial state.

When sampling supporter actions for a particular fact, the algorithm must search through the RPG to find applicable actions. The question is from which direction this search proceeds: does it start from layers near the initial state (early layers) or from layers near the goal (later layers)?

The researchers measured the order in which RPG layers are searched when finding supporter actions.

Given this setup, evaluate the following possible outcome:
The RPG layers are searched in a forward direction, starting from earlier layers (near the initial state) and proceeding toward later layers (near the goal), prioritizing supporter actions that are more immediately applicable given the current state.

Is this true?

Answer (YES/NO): YES